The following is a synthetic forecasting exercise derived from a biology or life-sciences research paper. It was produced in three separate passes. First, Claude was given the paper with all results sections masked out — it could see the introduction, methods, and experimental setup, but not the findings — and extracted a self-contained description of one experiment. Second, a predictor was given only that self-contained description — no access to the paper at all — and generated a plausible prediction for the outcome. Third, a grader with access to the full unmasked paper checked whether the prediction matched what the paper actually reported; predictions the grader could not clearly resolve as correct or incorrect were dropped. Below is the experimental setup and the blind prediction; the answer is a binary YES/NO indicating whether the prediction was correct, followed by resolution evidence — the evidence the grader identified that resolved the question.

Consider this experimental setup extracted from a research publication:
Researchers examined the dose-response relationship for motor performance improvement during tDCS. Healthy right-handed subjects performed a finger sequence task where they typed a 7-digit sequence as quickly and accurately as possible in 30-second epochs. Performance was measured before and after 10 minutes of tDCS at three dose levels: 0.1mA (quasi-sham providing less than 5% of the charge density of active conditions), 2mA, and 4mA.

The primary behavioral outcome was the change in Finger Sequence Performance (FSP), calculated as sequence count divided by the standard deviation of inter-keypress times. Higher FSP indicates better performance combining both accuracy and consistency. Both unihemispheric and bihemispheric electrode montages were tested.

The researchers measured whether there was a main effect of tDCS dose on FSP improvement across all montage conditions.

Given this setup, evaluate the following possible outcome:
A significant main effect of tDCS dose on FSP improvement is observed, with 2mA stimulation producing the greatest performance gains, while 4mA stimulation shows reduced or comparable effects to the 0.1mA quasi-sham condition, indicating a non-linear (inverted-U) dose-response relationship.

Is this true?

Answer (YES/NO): NO